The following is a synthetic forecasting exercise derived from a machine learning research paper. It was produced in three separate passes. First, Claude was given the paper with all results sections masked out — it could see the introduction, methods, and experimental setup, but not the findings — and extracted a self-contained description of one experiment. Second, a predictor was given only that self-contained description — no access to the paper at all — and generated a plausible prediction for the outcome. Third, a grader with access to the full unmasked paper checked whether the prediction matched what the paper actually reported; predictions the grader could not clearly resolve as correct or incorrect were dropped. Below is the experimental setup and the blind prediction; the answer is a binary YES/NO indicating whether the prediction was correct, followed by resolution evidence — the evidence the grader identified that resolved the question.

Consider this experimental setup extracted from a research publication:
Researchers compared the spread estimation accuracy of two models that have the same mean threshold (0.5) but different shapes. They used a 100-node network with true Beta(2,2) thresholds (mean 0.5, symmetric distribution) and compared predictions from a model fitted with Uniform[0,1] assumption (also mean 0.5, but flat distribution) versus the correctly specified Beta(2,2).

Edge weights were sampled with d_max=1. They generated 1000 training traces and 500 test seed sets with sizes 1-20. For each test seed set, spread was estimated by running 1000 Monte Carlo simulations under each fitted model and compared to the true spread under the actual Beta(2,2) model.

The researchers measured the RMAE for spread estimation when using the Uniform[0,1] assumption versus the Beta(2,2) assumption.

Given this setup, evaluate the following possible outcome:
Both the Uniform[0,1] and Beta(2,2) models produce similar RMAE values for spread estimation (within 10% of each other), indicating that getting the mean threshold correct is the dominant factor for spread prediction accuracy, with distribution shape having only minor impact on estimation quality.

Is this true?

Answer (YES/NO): NO